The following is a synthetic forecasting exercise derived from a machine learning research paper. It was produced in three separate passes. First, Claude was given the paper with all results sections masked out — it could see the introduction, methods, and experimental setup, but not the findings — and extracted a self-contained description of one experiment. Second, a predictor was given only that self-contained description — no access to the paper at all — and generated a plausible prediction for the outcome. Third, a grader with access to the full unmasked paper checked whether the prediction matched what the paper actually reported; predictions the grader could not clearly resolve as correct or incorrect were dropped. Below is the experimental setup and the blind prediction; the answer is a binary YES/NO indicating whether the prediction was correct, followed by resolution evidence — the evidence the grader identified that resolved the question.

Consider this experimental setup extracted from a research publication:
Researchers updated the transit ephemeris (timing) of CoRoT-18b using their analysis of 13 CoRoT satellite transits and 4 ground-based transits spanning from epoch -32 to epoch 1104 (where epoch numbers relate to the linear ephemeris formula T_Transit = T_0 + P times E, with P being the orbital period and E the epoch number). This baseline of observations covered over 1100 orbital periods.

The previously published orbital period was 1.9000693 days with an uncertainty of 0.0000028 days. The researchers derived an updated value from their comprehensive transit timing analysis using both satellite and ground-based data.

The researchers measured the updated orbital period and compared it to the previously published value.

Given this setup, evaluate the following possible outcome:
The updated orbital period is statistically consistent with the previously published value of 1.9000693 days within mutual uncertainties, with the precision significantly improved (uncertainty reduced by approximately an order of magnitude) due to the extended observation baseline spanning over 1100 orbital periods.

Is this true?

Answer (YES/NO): NO